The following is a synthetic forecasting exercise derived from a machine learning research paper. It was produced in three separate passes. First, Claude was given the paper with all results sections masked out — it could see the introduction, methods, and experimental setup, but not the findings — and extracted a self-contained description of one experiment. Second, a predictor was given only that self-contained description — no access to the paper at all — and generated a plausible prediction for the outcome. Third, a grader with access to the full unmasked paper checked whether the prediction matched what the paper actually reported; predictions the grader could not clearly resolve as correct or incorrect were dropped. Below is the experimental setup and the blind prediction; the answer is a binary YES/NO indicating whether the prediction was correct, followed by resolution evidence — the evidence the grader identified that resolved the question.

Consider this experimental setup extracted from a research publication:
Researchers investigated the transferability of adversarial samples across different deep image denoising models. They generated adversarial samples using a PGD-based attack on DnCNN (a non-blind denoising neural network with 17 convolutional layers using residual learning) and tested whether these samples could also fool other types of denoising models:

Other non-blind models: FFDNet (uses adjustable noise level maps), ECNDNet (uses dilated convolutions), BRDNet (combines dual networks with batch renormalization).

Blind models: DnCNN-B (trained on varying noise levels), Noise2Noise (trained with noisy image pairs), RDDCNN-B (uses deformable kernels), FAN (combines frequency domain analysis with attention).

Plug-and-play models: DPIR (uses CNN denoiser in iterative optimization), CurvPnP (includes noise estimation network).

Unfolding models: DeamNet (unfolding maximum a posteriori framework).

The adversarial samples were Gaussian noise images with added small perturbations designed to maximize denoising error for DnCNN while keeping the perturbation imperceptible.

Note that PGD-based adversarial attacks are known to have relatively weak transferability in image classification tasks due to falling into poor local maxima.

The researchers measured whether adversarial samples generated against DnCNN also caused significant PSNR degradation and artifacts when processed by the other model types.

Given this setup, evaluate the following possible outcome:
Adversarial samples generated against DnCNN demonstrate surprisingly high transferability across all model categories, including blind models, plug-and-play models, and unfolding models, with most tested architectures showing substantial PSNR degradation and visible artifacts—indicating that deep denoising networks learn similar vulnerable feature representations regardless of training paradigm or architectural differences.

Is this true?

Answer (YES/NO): YES